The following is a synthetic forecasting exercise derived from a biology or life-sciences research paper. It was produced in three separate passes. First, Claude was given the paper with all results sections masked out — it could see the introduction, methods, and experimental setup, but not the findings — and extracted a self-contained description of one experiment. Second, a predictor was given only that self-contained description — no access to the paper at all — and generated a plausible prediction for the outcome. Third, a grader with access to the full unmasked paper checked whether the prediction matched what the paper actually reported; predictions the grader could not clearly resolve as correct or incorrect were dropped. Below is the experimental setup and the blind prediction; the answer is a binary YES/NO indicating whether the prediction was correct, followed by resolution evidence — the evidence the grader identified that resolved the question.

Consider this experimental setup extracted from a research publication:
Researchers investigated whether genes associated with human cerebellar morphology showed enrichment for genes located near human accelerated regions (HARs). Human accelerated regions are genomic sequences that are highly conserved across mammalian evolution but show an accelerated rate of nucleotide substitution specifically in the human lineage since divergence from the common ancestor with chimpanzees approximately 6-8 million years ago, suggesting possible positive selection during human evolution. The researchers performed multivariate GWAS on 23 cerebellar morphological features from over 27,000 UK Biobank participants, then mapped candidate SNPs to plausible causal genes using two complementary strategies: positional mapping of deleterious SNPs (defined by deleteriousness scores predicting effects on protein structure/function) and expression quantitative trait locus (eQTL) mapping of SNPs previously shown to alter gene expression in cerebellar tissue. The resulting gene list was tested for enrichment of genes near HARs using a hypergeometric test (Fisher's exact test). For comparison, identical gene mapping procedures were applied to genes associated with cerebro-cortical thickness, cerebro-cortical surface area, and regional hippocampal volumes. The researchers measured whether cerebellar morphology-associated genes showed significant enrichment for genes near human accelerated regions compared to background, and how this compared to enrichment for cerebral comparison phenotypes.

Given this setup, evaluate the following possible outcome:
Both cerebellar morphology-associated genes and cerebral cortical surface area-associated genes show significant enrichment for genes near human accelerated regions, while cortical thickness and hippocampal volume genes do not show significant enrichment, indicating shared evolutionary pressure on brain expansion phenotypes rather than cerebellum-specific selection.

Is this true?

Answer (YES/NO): NO